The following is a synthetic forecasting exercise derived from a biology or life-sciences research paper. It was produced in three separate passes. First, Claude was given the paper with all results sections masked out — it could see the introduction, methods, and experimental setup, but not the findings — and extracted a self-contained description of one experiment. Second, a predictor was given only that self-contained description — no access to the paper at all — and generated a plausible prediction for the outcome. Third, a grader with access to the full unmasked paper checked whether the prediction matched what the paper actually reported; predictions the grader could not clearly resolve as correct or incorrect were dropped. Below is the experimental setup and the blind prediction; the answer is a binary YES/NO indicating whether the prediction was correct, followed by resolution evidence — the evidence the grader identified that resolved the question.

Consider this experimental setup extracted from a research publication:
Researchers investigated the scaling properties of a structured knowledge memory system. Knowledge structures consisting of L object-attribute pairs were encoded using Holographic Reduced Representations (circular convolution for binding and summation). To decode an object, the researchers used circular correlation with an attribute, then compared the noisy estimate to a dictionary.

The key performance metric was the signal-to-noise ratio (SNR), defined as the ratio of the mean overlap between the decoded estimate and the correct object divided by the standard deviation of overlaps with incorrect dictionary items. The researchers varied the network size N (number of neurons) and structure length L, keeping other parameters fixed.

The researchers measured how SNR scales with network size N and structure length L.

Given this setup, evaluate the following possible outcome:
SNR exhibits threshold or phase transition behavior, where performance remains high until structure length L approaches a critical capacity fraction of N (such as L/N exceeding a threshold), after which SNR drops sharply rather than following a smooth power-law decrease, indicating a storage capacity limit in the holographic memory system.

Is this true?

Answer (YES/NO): NO